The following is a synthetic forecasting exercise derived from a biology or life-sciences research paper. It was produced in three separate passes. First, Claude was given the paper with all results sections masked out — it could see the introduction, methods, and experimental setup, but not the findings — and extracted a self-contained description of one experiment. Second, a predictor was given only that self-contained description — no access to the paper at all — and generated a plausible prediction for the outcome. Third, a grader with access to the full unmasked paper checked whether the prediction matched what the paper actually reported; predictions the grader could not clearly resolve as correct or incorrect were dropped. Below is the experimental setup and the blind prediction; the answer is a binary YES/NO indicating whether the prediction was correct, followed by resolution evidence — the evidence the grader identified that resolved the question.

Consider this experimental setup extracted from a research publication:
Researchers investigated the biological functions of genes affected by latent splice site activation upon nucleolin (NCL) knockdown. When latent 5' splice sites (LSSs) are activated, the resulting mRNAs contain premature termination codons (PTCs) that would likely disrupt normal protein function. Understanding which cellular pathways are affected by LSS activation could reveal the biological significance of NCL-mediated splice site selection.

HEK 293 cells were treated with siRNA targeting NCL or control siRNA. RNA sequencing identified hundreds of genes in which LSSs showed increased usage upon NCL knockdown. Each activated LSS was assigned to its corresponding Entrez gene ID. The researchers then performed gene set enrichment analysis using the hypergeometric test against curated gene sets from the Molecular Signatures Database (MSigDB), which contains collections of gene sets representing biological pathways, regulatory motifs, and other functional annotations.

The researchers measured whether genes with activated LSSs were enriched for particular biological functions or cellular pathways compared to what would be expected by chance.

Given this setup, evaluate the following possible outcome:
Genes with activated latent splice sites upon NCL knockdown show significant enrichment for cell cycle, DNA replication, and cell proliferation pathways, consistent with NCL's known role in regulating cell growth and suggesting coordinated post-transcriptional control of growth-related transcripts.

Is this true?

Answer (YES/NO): NO